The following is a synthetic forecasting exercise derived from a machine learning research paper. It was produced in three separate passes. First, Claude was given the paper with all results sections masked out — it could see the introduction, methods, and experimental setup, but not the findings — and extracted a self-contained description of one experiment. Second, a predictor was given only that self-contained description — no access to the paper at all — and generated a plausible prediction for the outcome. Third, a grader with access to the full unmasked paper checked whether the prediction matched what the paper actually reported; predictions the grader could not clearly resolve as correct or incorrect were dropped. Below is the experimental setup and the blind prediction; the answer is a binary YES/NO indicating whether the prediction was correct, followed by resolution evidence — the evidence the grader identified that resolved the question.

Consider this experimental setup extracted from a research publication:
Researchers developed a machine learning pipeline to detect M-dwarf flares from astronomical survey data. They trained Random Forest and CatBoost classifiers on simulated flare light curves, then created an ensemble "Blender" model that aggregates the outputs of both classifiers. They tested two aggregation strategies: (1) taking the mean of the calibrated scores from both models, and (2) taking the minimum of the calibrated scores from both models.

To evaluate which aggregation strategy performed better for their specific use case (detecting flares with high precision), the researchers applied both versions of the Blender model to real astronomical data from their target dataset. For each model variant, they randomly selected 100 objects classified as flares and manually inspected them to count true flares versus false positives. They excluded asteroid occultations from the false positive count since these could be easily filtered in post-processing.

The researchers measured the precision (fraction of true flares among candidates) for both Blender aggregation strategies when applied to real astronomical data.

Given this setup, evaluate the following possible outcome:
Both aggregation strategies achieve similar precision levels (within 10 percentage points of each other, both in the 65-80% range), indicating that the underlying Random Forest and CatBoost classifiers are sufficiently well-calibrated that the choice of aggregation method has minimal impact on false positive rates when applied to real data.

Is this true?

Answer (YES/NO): NO